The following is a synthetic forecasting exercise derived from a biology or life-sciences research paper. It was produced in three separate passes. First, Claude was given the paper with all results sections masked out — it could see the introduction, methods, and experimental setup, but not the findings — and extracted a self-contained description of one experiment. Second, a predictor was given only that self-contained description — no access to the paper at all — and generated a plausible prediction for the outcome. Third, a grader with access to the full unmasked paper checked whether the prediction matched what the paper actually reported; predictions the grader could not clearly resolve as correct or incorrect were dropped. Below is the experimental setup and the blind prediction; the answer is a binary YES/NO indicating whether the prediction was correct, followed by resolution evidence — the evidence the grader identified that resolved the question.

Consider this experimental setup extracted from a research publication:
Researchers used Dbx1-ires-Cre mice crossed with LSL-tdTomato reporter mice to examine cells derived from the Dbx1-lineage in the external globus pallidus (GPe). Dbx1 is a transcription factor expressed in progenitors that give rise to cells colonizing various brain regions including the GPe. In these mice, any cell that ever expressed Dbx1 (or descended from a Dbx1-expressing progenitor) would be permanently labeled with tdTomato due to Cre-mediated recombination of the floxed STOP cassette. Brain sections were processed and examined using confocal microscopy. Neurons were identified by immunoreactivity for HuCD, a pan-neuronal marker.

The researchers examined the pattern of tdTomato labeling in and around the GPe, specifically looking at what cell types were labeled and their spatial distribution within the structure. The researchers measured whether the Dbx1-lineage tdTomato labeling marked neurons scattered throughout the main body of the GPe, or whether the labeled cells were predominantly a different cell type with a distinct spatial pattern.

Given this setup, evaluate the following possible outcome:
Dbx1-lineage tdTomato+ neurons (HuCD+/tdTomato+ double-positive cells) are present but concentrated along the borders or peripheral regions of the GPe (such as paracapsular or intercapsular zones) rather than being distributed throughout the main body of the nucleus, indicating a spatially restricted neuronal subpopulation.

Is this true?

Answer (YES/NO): NO